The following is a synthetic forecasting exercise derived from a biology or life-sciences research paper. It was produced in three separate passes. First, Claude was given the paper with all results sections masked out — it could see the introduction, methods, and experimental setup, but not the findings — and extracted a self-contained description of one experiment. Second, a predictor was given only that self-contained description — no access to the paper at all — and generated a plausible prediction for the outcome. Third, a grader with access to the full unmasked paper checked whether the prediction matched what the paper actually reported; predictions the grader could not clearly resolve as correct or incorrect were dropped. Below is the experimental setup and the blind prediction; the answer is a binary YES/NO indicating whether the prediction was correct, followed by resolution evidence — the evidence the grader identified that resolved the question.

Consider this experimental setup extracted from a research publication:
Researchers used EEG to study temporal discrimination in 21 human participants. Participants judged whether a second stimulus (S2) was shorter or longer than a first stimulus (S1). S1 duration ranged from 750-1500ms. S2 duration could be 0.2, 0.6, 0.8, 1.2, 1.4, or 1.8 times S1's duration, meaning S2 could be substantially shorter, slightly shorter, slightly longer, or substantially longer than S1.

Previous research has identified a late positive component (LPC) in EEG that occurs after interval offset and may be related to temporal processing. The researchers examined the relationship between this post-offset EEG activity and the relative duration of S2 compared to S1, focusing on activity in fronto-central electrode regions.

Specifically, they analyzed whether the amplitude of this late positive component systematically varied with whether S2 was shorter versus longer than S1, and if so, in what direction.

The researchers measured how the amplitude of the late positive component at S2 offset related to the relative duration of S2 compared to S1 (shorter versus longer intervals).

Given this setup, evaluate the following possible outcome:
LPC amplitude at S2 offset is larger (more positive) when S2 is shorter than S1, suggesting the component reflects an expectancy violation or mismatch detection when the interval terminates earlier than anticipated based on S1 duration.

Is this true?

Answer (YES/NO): YES